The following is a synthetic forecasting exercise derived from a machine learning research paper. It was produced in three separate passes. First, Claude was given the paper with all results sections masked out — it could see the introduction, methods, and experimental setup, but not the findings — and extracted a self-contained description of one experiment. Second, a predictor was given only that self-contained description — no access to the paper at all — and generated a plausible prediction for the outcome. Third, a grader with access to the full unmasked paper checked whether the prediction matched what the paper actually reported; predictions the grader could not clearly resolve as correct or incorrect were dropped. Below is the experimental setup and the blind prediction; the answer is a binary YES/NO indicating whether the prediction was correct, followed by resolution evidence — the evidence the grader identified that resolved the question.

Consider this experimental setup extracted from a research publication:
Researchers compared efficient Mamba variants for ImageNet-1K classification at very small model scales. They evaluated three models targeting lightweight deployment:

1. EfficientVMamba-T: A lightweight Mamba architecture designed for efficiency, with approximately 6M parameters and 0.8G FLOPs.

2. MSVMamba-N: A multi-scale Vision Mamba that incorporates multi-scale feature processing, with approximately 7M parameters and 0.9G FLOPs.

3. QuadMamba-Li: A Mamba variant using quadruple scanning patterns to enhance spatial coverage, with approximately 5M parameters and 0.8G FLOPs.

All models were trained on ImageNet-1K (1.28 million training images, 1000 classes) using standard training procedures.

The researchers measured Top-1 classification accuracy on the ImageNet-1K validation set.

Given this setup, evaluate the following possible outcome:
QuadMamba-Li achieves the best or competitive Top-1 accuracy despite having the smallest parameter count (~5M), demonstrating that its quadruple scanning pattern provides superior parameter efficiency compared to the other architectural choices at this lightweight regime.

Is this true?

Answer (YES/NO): NO